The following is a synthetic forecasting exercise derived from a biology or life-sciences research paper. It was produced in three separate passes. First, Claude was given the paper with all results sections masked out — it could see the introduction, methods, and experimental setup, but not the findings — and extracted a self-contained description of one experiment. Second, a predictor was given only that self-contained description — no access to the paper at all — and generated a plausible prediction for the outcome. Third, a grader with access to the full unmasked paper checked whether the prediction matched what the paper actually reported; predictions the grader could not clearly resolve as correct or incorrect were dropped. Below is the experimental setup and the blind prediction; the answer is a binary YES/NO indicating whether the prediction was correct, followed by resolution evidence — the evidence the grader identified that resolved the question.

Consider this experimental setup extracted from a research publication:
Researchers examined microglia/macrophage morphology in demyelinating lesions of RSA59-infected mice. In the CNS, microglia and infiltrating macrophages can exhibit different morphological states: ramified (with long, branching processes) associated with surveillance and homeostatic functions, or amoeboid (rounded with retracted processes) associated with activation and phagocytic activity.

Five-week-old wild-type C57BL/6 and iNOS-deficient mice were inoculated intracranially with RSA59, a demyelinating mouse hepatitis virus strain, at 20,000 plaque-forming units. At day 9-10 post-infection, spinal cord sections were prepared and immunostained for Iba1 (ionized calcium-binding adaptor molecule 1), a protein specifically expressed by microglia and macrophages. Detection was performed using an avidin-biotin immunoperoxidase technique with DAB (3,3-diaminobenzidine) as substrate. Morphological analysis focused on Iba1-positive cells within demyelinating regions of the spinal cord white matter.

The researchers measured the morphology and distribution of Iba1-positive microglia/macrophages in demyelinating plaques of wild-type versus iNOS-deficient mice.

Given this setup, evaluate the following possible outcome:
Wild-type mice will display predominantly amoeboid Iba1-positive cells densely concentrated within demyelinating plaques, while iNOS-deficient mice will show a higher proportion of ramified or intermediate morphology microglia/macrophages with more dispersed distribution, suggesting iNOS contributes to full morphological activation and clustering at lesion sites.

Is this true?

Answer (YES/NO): NO